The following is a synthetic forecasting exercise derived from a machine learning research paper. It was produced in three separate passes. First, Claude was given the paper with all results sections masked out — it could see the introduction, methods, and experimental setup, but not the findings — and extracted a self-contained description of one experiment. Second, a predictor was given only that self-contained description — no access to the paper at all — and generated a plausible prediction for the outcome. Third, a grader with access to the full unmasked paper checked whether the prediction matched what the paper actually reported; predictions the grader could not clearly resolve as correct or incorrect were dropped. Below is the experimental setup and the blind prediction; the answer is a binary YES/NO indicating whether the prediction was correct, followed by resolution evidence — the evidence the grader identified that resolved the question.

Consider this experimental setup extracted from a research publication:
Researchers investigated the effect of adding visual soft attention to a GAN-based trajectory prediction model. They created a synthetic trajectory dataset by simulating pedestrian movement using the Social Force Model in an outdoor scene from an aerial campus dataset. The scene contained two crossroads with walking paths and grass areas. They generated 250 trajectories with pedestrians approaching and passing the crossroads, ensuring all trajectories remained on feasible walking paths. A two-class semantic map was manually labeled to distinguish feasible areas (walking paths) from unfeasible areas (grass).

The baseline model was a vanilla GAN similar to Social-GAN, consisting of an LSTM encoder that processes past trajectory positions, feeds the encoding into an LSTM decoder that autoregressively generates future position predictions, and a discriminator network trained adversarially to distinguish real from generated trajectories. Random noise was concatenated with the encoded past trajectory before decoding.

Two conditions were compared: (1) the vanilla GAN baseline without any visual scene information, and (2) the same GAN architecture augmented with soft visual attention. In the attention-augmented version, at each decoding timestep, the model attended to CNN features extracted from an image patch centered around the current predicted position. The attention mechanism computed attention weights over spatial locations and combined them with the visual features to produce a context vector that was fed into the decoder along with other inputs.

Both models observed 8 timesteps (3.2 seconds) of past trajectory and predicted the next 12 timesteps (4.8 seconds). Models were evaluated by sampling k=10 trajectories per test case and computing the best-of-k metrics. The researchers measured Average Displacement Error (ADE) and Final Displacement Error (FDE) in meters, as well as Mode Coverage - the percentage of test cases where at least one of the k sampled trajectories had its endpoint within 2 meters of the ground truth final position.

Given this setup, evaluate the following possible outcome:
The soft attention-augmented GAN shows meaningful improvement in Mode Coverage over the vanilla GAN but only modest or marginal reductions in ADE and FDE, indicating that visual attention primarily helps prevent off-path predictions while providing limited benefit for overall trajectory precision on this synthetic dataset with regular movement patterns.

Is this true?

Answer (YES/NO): NO